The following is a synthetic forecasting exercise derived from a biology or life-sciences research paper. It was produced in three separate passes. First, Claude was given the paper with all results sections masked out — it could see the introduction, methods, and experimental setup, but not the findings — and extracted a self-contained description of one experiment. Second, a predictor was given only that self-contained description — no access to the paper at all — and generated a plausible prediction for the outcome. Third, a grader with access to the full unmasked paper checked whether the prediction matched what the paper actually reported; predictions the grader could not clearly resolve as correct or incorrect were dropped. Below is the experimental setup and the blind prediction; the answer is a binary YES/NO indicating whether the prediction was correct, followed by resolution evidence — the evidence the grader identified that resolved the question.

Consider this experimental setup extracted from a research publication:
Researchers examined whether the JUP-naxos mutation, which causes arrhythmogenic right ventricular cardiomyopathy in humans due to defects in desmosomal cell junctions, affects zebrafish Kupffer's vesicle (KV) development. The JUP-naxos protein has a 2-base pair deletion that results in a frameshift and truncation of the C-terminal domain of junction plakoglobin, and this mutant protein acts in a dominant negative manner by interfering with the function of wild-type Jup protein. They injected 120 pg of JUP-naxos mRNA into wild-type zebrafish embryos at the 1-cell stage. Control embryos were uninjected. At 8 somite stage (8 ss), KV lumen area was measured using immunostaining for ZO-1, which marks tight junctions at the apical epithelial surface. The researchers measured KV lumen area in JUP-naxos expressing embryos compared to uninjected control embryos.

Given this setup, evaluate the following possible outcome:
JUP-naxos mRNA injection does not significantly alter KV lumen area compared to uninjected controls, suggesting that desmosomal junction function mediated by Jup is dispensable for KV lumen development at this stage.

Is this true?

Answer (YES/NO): NO